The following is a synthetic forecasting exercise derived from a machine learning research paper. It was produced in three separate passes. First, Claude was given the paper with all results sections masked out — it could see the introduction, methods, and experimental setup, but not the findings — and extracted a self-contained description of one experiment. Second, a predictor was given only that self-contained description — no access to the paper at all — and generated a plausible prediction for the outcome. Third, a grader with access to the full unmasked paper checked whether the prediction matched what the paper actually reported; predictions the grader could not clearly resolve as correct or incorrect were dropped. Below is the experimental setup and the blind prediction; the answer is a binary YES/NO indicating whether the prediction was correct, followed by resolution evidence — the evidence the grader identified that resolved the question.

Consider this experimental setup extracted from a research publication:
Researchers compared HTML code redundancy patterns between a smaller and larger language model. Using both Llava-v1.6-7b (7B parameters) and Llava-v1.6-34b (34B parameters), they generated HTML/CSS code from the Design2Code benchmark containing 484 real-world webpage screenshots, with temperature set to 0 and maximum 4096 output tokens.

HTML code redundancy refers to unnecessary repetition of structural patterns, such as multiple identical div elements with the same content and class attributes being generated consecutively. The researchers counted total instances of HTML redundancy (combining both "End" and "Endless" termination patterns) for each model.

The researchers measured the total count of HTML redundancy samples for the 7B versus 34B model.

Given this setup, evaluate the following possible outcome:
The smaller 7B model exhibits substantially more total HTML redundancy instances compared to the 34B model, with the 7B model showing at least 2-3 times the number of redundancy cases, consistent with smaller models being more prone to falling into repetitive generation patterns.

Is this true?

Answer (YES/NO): NO